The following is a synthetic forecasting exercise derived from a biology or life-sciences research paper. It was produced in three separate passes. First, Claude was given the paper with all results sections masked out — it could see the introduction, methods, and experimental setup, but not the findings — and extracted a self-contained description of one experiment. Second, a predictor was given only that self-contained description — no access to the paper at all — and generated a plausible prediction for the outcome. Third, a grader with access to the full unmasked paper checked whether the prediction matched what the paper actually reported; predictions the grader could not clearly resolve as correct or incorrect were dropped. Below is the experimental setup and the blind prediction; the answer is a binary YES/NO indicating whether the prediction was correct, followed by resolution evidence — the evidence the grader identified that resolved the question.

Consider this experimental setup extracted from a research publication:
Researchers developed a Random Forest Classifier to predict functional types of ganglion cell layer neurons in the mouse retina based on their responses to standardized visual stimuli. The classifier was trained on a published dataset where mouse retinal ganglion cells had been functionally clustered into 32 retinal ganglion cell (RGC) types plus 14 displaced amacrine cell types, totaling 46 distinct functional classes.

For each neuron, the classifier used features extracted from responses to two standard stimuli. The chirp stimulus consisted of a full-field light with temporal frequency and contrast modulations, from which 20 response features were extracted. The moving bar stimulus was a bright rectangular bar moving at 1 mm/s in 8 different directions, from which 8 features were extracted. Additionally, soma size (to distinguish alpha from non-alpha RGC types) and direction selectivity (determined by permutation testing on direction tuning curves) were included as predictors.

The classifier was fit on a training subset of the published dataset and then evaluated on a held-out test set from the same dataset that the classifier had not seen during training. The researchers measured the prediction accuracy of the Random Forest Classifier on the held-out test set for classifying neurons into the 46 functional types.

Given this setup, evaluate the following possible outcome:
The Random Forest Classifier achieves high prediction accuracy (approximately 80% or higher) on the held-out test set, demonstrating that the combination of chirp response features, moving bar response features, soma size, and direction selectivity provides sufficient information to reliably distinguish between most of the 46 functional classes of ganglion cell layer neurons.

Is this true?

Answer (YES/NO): NO